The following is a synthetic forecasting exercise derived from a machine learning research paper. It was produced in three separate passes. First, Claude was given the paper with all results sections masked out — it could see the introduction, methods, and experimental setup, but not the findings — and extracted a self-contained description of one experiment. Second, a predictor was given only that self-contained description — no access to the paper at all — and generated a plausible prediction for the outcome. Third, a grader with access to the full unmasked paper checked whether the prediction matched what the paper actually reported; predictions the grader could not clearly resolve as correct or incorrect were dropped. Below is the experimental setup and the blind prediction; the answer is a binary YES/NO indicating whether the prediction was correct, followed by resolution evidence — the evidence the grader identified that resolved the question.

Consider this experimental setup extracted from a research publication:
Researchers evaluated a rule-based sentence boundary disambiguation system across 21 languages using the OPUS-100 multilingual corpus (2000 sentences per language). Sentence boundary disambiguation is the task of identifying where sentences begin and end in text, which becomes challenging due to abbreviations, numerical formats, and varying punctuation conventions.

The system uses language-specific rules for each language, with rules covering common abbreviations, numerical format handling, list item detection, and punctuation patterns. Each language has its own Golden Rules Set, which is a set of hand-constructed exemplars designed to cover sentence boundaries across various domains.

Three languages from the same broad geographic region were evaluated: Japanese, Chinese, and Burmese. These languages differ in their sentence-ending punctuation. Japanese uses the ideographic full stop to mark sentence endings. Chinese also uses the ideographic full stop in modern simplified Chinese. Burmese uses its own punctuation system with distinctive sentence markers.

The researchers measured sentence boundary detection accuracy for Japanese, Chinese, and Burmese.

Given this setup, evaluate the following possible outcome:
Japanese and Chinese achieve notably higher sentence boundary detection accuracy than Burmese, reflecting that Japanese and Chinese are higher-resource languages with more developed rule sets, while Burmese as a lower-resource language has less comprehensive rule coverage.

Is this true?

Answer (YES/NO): YES